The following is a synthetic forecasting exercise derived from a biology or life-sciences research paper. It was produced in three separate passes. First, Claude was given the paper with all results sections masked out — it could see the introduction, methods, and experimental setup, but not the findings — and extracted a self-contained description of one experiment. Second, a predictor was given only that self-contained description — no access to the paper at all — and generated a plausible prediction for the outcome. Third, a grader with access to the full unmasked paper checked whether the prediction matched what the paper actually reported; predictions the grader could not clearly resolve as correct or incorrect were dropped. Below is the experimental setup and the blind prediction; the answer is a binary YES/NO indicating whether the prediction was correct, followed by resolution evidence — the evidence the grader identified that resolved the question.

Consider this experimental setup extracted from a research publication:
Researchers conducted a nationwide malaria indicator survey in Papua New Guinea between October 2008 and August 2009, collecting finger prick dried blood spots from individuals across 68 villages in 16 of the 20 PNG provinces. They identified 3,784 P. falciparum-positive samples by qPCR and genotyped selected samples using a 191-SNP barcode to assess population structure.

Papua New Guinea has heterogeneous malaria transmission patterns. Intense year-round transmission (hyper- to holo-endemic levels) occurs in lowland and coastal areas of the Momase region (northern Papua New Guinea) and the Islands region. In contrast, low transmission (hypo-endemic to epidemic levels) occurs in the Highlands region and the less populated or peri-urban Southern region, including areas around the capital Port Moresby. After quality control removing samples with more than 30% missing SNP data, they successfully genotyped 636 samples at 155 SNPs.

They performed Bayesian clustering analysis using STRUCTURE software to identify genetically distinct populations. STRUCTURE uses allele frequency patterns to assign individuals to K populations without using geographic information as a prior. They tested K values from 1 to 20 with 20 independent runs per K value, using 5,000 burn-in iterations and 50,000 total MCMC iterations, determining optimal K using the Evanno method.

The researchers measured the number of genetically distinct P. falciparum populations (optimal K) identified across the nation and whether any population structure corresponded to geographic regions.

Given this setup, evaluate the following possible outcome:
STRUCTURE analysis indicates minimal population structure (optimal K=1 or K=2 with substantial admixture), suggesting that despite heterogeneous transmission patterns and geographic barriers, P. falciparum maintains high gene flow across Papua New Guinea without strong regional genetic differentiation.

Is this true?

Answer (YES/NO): NO